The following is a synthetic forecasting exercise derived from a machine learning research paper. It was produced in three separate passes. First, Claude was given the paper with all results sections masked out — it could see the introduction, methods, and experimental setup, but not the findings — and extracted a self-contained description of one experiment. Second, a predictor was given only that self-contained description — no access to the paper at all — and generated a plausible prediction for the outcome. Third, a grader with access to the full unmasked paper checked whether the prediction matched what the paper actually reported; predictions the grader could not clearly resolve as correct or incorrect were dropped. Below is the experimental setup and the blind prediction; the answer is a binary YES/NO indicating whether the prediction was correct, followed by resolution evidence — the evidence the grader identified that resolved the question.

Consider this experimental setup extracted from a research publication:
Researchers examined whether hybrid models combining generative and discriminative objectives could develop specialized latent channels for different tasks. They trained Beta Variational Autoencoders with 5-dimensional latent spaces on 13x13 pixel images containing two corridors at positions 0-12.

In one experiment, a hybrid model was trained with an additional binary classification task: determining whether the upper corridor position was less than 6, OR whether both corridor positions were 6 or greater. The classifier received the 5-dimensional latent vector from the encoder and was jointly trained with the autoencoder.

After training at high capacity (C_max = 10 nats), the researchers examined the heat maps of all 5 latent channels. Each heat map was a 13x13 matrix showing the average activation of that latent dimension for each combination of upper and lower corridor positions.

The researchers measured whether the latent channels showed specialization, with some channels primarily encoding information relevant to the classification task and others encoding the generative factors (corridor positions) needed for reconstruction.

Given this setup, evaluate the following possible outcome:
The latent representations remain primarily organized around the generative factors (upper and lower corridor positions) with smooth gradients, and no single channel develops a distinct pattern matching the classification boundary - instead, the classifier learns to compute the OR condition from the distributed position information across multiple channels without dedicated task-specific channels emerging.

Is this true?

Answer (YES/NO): NO